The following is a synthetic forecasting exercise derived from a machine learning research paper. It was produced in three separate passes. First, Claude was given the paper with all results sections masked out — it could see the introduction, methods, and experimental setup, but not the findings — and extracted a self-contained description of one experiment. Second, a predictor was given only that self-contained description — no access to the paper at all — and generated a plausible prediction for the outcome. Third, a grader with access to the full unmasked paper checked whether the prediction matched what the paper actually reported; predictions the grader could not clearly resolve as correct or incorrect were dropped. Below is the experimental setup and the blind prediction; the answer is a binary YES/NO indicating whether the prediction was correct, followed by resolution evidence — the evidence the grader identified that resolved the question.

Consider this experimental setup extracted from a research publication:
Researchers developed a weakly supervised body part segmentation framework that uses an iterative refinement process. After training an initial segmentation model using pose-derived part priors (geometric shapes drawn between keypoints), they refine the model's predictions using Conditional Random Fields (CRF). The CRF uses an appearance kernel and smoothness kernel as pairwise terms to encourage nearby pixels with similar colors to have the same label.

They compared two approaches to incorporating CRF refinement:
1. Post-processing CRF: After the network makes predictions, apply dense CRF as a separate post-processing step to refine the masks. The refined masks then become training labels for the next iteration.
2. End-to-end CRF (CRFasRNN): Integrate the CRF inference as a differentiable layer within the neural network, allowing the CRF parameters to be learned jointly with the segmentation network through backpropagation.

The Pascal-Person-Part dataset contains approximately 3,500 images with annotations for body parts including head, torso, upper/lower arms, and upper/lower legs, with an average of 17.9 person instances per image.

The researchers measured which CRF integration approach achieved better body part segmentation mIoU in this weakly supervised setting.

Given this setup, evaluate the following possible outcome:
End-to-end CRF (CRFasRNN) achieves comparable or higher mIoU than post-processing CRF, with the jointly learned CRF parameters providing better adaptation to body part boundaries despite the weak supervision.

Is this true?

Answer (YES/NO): NO